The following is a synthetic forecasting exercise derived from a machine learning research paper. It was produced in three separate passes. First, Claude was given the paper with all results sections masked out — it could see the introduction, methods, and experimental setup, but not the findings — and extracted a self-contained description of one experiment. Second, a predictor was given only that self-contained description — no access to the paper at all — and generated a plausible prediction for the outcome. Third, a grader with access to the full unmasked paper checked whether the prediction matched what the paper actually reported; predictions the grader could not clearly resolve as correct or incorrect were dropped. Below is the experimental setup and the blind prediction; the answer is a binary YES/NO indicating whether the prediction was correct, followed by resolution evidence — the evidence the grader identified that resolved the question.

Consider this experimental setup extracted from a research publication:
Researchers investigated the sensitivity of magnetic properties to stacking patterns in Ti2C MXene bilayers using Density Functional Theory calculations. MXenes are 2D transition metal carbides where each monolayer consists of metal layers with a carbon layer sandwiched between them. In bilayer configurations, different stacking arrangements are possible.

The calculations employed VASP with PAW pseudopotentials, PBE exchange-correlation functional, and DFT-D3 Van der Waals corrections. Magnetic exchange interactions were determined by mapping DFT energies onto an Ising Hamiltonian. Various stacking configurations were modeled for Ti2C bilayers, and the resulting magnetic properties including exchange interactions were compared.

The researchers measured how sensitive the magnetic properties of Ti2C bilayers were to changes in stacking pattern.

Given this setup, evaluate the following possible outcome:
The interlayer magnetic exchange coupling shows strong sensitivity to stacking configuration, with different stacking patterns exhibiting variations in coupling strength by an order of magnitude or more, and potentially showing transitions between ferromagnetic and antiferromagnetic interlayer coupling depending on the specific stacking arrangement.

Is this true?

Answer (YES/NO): NO